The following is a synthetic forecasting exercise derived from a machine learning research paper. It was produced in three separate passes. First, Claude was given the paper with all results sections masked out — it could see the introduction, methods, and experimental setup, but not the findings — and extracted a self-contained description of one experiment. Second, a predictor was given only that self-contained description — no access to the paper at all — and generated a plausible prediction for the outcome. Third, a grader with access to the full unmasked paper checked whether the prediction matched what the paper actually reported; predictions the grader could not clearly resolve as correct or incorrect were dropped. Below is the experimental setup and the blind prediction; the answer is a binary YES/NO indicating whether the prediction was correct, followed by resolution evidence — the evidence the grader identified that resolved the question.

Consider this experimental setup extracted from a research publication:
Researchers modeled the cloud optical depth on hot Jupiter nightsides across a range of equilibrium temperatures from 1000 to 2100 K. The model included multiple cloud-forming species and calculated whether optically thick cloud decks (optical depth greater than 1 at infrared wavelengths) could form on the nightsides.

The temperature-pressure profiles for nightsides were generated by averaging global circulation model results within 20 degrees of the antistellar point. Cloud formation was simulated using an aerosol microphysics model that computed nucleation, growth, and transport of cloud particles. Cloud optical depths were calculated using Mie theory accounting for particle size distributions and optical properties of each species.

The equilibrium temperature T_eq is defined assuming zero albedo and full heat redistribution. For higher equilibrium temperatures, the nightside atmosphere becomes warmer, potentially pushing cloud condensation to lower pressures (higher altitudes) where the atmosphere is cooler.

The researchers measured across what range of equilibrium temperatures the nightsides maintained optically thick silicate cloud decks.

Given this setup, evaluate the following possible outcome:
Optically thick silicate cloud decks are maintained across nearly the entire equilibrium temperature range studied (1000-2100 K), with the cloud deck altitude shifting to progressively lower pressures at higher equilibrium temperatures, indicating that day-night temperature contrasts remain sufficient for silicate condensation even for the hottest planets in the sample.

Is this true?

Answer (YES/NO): YES